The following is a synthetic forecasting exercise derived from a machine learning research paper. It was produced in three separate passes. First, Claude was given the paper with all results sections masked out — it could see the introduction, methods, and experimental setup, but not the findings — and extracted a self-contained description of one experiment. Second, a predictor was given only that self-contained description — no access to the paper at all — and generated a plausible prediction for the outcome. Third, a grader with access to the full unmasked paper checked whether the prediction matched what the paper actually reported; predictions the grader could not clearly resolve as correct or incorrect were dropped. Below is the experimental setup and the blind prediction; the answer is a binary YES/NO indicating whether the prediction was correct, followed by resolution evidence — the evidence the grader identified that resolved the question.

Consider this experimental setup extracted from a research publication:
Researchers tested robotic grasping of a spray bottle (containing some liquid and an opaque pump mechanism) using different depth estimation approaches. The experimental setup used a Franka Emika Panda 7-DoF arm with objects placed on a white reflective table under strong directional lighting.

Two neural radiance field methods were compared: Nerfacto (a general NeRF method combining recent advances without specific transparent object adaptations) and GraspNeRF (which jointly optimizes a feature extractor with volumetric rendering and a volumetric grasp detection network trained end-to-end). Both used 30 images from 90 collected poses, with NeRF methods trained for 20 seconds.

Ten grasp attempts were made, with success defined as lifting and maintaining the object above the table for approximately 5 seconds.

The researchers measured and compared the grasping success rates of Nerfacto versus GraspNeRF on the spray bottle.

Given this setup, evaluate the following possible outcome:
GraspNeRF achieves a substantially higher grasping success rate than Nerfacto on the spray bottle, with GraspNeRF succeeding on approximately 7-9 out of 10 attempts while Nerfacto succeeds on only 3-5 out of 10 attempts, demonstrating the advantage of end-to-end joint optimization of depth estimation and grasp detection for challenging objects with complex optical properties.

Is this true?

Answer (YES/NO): NO